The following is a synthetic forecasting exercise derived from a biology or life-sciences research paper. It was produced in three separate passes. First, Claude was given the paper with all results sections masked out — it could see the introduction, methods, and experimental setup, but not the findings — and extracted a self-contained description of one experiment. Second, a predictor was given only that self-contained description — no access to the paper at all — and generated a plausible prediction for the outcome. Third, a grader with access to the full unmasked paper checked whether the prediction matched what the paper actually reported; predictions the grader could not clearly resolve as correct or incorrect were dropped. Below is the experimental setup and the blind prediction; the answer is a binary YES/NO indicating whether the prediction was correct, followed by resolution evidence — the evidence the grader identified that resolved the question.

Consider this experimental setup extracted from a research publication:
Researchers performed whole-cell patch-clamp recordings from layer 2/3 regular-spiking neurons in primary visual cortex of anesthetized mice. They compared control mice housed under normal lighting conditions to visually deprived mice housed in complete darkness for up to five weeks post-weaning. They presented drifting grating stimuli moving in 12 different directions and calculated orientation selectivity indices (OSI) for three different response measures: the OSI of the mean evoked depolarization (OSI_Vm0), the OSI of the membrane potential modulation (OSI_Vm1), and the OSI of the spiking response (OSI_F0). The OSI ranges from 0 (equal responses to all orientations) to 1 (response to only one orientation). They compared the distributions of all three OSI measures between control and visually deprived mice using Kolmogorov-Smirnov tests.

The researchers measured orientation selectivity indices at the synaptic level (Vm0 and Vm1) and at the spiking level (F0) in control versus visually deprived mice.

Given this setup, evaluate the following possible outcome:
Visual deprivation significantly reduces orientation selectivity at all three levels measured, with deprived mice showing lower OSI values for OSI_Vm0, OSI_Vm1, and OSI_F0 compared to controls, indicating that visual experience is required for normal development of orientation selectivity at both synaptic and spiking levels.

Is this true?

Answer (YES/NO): NO